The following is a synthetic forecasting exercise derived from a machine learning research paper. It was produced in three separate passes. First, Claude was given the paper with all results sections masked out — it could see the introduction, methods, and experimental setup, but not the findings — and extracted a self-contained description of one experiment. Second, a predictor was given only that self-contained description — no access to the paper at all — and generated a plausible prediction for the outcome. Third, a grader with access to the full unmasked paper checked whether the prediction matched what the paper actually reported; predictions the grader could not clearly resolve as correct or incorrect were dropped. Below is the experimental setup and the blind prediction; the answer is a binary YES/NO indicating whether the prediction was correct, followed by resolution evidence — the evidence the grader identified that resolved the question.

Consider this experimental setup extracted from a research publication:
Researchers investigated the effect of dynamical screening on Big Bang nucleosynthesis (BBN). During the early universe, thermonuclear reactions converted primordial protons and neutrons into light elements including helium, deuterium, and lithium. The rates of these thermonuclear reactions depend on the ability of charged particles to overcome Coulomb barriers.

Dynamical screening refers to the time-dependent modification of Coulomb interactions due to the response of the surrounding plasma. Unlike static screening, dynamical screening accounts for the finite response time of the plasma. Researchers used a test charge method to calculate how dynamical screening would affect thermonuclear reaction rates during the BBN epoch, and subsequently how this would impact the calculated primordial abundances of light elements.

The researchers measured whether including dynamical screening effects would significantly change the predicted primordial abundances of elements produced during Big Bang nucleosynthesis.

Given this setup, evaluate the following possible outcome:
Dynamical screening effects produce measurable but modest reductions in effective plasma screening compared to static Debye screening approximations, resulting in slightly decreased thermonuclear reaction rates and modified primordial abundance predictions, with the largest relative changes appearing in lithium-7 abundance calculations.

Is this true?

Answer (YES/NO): NO